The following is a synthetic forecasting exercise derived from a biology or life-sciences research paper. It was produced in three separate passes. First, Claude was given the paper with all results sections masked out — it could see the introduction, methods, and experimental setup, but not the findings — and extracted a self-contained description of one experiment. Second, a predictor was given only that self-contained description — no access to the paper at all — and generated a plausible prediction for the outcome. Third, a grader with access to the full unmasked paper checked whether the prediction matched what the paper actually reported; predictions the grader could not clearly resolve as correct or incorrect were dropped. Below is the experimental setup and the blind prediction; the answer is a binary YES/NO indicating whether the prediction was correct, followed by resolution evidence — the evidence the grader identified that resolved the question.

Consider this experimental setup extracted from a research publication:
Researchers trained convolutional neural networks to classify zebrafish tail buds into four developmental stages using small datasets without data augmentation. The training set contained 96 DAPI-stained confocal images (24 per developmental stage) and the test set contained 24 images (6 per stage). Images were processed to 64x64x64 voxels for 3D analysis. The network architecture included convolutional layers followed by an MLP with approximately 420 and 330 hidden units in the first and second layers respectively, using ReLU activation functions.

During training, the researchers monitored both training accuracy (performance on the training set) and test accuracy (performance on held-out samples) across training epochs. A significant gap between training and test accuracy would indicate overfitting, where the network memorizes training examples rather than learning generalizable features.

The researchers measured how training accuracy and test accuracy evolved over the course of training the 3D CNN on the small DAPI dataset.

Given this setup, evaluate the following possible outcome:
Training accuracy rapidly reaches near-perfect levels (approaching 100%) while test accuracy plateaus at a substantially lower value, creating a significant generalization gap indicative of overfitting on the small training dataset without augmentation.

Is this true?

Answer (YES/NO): NO